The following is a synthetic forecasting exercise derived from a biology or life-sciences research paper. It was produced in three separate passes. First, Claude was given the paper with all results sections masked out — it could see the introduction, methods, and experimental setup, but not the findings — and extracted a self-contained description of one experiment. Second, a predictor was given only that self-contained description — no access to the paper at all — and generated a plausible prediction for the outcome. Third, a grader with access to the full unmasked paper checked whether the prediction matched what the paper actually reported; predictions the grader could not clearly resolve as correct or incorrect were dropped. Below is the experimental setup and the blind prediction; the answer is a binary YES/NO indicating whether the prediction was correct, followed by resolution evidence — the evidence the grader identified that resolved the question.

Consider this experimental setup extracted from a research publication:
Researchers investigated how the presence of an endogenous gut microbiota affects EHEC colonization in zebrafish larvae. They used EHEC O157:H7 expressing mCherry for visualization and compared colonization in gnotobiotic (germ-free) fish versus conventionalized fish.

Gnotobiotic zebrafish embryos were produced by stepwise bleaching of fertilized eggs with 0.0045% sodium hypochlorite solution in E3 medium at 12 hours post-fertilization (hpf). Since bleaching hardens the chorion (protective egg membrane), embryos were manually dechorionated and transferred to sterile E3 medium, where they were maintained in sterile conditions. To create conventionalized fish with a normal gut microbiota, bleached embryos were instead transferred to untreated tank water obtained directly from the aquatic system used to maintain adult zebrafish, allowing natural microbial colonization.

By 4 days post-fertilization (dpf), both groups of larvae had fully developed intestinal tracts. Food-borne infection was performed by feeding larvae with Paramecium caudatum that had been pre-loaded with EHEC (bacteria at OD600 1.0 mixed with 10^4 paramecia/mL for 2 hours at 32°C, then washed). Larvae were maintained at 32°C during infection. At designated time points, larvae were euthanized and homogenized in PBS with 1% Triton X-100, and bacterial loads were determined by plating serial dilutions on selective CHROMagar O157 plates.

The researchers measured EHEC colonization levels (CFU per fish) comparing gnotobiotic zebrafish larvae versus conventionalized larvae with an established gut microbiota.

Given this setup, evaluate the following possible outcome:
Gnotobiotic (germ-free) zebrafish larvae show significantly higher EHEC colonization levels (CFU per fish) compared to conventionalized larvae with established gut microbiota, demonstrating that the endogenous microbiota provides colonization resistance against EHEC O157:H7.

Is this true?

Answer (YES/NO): YES